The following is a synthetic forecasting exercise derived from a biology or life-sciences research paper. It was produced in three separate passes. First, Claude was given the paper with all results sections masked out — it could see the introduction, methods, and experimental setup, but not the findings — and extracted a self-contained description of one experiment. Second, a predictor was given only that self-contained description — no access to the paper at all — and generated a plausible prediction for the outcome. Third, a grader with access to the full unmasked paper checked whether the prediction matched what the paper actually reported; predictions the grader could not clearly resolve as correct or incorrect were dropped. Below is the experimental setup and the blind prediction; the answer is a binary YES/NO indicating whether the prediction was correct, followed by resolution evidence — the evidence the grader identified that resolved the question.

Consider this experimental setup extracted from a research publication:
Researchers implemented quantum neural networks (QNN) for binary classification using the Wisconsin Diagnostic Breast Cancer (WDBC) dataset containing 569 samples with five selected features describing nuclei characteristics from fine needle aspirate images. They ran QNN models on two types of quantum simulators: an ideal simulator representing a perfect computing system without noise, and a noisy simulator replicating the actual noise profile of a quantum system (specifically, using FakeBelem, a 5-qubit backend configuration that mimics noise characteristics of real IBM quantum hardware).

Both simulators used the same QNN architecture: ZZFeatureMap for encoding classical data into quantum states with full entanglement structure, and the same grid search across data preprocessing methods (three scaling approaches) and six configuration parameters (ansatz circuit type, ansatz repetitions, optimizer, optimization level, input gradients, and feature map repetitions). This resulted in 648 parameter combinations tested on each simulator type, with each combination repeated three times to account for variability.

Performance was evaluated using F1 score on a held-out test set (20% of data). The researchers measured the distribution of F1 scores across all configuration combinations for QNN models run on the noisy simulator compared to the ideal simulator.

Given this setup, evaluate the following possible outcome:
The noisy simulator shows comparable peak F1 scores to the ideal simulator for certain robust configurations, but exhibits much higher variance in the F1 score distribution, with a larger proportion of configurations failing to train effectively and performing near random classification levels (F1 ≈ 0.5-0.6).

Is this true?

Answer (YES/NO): NO